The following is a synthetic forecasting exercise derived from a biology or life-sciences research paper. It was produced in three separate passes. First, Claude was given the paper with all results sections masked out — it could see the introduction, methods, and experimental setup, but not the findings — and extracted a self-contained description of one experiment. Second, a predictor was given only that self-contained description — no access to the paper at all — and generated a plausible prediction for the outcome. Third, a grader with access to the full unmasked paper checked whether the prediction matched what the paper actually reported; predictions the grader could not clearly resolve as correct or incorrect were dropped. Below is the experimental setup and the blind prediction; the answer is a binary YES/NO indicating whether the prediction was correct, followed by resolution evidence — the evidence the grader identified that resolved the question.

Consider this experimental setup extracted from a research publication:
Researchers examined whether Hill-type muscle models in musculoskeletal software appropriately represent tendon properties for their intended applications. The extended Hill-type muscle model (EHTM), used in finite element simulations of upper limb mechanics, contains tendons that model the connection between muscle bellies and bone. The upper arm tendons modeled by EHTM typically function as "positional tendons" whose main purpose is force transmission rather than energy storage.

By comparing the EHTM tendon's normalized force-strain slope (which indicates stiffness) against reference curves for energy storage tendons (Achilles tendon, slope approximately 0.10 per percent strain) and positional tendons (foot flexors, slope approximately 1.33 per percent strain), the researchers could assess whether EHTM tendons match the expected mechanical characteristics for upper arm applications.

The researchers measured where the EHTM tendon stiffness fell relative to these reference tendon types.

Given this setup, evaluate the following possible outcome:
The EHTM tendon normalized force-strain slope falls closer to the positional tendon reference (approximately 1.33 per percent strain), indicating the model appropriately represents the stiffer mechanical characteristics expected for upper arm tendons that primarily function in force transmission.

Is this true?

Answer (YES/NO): NO